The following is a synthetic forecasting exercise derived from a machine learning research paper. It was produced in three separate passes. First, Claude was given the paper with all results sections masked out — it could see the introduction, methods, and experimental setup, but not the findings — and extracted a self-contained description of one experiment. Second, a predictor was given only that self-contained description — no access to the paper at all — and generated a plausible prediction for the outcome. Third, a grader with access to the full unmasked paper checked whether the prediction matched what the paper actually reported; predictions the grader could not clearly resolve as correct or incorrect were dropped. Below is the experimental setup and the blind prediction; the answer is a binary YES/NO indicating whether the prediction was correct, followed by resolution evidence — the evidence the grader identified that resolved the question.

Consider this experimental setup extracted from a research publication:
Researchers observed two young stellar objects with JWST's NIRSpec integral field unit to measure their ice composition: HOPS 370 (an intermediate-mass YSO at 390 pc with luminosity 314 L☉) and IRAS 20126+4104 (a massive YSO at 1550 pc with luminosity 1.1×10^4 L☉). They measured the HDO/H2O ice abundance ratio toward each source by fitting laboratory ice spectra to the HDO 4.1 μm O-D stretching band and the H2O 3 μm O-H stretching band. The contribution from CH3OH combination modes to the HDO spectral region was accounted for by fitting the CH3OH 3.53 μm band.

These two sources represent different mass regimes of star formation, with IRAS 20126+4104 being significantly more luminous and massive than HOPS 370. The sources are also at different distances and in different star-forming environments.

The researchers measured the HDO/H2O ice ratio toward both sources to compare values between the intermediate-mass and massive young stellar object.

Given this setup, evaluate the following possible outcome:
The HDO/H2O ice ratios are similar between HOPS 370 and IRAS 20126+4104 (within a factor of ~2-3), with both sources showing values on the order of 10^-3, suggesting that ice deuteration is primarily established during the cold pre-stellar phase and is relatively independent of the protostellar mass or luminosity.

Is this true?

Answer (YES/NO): YES